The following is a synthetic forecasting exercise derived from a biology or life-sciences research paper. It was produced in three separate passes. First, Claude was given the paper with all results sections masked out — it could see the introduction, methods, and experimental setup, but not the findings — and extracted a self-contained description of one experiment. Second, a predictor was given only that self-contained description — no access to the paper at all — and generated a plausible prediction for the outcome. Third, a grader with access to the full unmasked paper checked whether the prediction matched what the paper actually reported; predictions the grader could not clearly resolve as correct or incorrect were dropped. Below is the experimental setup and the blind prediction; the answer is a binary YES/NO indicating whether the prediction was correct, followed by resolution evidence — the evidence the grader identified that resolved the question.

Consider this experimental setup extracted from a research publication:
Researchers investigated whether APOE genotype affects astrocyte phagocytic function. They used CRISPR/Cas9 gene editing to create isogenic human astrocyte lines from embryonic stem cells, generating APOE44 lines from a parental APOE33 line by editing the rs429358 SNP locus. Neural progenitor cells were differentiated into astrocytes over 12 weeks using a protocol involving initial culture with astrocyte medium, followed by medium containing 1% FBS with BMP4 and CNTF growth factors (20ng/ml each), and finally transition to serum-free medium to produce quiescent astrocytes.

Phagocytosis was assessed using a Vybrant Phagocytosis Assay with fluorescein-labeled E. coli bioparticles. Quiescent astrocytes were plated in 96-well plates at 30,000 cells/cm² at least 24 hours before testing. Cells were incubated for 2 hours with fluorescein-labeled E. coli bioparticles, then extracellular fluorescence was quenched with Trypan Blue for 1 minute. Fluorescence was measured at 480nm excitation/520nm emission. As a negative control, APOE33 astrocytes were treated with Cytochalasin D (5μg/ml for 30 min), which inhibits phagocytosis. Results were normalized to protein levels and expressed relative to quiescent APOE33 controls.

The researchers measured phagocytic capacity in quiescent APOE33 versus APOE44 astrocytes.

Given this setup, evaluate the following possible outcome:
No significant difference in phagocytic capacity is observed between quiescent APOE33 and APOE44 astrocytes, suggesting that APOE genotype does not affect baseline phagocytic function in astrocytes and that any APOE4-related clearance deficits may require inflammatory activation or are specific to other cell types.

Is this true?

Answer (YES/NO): NO